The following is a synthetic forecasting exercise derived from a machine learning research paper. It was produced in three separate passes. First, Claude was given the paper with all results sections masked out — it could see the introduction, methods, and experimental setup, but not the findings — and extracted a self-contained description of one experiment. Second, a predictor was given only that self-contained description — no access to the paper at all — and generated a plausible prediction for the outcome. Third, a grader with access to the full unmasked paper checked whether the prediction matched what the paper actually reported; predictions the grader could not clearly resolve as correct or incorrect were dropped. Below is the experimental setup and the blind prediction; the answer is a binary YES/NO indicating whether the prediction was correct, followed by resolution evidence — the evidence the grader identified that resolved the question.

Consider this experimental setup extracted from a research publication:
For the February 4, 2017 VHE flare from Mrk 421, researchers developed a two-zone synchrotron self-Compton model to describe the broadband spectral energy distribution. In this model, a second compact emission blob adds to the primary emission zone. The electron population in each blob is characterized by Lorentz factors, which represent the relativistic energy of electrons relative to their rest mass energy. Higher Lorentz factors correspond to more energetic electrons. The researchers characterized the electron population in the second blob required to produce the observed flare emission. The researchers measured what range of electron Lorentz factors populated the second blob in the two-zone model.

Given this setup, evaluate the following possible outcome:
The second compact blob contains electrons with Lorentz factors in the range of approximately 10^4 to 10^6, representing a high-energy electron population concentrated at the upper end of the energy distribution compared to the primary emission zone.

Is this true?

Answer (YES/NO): NO